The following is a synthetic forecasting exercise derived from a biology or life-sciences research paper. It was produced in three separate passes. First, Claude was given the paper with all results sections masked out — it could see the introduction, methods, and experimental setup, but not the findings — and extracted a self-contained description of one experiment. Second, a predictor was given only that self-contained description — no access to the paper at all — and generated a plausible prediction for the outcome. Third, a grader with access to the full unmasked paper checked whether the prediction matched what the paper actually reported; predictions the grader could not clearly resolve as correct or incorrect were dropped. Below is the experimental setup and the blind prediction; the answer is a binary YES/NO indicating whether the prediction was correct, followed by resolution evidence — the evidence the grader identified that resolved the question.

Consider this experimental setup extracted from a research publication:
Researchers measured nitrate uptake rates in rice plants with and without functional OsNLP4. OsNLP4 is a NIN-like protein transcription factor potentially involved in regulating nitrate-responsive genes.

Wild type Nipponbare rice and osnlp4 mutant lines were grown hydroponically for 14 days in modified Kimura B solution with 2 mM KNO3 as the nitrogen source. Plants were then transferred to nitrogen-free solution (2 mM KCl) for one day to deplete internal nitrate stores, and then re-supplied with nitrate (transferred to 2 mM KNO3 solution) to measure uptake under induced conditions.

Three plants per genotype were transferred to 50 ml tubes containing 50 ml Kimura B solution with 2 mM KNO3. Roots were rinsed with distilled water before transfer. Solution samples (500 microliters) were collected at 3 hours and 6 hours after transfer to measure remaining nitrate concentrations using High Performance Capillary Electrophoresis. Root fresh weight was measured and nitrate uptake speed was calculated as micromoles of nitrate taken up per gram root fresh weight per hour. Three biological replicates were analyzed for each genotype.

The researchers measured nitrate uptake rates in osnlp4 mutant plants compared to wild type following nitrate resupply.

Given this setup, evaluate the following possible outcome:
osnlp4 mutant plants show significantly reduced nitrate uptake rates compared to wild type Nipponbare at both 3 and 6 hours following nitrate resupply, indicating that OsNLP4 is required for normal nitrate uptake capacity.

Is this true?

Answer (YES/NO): YES